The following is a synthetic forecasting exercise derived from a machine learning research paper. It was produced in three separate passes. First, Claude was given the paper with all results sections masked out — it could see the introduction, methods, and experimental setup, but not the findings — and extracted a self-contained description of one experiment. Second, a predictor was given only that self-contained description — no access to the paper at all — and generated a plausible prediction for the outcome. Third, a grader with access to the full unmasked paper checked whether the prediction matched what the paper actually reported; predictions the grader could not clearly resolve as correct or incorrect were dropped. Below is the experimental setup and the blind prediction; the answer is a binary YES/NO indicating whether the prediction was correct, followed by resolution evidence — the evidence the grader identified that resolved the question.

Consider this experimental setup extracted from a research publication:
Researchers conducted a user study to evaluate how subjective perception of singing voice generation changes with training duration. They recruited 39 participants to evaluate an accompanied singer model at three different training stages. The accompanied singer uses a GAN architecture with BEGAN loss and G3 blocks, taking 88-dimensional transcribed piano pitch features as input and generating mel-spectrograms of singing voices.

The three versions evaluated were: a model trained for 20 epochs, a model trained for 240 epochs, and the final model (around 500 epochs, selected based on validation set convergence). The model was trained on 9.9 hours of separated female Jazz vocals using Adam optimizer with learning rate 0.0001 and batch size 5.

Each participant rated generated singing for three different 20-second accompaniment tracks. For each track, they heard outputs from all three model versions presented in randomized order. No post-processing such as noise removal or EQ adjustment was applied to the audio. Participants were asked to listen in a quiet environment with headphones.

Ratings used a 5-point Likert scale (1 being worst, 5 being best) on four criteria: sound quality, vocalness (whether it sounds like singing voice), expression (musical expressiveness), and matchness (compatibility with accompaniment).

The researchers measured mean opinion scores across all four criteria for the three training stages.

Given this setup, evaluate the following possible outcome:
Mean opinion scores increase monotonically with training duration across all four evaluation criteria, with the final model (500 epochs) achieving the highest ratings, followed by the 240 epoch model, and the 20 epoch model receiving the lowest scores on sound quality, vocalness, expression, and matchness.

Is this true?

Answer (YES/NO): YES